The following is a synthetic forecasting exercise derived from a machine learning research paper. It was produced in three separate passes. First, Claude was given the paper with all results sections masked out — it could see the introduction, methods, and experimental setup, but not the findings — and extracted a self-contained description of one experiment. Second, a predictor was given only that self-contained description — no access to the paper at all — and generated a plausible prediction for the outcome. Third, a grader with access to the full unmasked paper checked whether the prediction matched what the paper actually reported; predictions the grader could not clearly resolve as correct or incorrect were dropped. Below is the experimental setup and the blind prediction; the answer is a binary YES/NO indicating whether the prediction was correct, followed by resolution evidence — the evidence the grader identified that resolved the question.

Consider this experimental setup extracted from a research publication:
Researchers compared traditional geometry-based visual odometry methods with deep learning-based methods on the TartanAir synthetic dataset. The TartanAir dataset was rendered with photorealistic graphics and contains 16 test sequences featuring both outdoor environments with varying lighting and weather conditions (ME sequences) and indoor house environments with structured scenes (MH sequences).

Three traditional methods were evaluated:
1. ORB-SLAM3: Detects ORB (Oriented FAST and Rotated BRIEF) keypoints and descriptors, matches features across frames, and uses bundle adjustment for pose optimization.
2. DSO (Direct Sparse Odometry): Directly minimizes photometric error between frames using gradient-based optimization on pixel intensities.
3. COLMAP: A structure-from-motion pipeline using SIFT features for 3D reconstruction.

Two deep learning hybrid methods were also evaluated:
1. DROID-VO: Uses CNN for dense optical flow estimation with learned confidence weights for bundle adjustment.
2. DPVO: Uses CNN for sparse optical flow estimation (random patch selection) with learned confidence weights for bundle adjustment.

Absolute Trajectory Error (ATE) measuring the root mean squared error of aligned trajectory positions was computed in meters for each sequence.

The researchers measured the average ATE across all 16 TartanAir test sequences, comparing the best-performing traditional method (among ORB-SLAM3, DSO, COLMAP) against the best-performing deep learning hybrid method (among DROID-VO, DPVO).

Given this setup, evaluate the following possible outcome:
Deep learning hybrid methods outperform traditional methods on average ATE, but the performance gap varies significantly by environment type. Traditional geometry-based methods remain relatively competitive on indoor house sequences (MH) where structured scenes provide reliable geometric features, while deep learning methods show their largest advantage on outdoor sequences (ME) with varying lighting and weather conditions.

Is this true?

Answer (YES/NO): NO